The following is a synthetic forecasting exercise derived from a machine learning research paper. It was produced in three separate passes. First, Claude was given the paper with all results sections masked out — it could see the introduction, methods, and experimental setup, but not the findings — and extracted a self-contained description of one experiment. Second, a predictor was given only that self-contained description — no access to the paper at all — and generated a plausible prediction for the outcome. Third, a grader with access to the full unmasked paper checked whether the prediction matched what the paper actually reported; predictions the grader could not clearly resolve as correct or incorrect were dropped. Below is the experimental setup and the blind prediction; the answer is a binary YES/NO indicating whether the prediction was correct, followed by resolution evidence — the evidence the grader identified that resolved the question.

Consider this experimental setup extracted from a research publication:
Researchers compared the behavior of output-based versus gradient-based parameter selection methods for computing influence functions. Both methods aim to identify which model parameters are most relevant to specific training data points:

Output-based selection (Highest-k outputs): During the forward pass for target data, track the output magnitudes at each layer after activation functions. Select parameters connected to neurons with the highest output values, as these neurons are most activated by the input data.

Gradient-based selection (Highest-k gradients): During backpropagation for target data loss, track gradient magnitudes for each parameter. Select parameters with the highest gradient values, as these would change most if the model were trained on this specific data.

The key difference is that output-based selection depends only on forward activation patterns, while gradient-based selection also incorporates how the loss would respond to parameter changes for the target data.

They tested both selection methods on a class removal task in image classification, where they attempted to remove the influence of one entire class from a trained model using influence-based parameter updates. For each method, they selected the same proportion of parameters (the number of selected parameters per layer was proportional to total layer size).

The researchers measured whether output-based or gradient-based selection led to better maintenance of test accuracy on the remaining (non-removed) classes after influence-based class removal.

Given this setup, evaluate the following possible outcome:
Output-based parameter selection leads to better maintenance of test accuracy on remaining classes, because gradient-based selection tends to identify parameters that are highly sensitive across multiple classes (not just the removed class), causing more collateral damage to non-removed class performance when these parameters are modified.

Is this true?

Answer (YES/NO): NO